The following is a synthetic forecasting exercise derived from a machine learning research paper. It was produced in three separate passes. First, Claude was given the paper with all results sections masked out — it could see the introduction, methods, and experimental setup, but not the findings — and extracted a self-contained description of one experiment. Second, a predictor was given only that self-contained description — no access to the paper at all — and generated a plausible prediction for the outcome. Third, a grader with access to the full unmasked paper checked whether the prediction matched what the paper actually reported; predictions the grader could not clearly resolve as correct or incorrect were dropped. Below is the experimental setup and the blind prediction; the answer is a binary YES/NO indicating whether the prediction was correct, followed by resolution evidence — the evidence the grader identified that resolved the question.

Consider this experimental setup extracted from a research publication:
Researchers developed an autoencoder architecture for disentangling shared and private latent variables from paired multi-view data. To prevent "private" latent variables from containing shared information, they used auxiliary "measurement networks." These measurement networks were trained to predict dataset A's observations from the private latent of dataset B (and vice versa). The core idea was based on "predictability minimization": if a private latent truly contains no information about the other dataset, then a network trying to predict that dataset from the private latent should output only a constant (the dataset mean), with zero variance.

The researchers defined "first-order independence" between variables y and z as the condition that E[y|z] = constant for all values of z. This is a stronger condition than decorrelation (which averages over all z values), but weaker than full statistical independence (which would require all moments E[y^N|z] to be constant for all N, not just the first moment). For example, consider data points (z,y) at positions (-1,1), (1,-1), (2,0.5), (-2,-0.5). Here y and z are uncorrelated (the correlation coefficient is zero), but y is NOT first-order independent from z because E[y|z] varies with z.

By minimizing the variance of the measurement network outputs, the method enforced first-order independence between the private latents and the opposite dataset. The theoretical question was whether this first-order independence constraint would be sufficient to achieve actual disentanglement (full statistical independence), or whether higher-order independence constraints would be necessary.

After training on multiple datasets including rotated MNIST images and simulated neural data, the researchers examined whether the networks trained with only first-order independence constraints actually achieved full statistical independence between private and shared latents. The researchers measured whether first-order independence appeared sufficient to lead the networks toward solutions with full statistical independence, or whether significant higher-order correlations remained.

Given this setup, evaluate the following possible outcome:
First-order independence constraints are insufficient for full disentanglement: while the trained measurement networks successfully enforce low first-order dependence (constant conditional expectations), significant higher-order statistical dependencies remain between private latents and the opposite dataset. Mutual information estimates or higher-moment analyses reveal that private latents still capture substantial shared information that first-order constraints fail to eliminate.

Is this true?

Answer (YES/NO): NO